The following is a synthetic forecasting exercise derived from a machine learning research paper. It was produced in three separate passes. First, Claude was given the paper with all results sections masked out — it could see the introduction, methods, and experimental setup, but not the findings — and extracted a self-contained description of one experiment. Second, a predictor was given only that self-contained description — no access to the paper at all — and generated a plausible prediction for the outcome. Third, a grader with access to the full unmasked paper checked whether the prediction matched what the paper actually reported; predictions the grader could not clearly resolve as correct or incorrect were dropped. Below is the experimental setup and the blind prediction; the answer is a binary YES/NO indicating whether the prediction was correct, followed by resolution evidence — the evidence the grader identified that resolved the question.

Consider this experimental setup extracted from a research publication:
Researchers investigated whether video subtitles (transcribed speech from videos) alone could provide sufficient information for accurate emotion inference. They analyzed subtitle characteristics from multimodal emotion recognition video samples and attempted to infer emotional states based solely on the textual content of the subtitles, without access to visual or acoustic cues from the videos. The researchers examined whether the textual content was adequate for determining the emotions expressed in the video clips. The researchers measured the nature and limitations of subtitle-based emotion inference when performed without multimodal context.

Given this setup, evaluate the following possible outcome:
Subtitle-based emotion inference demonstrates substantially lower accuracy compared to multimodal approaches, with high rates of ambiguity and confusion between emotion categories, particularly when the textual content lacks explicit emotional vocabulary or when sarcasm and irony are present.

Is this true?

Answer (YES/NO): NO